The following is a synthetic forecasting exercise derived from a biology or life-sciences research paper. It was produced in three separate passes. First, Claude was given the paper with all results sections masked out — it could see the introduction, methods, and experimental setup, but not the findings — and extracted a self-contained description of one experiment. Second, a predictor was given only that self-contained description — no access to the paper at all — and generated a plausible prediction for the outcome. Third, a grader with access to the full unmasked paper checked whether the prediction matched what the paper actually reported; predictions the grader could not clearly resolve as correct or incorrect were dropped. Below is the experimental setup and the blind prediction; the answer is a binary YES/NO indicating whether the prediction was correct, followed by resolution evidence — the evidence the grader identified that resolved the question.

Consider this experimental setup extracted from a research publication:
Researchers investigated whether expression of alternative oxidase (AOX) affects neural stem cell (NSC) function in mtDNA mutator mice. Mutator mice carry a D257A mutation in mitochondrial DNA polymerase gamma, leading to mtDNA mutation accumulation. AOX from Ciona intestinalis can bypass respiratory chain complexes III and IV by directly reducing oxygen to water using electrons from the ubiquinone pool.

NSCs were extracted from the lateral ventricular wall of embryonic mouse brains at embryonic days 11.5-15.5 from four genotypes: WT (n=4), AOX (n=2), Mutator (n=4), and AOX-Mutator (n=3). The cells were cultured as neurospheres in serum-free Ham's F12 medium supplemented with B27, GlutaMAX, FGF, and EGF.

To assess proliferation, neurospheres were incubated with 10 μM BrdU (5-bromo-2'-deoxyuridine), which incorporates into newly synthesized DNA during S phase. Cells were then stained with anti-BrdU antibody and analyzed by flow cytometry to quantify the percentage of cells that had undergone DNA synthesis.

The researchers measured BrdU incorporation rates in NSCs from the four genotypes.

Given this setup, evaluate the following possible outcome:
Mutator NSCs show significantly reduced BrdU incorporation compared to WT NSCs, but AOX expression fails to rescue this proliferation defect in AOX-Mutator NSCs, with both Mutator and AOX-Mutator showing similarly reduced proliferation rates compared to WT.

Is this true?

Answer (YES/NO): YES